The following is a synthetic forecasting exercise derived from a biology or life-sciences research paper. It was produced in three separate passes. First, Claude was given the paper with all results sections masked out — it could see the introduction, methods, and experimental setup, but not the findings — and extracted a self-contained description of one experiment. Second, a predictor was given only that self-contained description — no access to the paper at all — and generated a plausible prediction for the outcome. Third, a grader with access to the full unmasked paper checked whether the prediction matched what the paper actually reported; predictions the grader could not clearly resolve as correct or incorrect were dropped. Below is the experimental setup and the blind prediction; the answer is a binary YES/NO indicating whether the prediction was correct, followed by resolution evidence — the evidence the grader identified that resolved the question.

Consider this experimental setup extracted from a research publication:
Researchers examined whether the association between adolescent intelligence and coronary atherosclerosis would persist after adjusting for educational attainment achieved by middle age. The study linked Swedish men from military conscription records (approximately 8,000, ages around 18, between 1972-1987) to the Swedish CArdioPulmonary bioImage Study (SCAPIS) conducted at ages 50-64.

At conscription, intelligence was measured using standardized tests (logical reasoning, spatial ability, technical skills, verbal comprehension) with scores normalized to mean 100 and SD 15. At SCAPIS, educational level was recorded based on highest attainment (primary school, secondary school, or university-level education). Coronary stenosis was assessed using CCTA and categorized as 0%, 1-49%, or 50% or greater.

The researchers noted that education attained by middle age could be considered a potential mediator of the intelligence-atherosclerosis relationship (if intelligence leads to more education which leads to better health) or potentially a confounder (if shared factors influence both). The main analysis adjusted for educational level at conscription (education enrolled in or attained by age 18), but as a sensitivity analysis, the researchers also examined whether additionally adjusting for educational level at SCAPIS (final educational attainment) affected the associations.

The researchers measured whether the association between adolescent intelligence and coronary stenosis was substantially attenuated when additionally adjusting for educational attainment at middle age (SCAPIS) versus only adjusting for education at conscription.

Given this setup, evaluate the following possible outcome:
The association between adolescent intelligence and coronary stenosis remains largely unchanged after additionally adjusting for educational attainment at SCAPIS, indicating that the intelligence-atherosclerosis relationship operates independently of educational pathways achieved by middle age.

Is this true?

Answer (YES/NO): YES